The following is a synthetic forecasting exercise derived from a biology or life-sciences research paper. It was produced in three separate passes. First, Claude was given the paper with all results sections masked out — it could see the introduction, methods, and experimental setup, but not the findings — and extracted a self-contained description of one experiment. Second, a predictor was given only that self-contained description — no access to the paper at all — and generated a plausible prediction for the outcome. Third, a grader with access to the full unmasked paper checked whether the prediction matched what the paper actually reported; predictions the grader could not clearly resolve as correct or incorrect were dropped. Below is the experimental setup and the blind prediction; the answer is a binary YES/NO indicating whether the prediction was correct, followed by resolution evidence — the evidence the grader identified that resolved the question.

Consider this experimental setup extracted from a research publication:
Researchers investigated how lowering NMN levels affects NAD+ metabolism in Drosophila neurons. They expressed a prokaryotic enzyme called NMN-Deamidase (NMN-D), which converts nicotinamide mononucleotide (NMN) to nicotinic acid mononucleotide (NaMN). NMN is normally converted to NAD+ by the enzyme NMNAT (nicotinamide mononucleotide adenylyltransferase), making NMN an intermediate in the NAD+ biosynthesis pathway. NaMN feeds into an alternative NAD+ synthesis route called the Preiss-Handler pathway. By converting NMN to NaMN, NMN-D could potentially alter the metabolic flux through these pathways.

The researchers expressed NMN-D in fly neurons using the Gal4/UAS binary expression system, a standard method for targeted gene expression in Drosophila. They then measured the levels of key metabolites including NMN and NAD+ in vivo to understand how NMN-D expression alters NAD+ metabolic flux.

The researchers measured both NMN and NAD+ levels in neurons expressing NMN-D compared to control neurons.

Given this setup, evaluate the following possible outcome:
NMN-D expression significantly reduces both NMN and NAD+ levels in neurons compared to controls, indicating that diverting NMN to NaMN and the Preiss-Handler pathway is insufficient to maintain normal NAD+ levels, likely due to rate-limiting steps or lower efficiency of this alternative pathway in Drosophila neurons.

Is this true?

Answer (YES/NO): NO